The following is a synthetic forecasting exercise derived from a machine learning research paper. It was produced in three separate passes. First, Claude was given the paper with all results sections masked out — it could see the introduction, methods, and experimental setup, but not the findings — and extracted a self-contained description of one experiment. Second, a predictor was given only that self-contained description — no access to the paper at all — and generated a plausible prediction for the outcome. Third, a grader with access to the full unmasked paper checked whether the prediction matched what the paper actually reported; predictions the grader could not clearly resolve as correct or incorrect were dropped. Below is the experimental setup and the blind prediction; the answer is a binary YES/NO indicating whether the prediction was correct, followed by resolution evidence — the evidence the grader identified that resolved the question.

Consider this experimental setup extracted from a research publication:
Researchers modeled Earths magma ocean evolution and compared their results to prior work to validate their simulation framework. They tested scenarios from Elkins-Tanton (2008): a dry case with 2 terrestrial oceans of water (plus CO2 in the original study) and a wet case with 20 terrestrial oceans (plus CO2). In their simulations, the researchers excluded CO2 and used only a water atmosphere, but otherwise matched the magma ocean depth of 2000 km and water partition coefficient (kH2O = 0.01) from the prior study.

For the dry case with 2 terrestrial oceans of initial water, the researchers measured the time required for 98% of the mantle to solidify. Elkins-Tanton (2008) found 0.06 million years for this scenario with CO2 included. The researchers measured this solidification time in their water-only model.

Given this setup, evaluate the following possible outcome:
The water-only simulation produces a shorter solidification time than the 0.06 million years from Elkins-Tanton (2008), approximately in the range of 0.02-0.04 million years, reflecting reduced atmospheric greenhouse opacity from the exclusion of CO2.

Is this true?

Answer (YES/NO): NO